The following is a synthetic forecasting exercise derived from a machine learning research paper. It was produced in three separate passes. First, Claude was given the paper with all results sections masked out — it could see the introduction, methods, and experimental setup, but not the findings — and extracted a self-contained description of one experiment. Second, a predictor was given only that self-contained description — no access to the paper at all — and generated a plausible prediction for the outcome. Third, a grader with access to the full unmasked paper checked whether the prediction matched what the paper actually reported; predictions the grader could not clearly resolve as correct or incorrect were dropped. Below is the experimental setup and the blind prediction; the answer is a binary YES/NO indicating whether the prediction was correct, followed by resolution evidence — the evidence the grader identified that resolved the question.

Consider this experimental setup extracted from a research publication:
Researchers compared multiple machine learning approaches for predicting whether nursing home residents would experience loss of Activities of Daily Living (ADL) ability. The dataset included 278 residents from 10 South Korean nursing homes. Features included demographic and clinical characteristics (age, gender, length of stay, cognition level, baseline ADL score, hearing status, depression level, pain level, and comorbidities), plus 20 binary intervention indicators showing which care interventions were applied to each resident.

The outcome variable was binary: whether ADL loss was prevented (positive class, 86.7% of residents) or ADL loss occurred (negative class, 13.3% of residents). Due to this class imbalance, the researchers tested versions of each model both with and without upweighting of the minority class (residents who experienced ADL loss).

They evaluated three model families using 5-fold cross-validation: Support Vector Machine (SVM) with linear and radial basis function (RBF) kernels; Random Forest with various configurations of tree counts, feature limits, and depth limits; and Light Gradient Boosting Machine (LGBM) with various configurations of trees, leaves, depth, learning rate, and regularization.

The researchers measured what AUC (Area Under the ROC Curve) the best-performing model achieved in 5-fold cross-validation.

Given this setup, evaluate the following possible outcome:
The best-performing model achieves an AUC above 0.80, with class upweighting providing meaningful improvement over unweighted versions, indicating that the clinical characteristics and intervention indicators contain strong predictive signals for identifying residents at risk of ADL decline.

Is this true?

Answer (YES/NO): NO